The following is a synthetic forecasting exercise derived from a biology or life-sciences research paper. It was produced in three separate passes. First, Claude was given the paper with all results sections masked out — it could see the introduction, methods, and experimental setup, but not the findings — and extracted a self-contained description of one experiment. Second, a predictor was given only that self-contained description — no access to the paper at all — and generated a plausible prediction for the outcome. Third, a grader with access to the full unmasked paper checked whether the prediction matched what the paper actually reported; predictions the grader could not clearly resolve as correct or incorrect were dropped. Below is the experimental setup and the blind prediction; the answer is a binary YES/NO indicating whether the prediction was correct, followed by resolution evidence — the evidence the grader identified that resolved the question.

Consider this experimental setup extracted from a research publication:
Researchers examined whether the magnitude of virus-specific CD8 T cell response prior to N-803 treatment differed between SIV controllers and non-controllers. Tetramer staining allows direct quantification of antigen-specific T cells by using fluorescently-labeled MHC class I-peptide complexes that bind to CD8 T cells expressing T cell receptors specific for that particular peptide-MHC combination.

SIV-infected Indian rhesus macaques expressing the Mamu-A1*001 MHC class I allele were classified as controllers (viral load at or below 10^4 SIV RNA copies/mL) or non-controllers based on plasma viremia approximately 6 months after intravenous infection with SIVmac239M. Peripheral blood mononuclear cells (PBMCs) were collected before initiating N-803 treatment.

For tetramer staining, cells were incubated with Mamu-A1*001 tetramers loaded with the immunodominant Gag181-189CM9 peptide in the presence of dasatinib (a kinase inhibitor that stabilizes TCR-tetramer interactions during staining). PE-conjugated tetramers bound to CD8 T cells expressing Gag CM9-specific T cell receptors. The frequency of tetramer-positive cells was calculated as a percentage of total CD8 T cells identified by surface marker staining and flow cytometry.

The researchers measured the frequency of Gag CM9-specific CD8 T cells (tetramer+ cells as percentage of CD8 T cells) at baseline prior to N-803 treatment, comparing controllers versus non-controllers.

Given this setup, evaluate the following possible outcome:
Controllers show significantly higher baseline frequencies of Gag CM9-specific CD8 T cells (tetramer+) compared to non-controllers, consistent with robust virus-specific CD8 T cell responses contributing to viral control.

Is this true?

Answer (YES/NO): NO